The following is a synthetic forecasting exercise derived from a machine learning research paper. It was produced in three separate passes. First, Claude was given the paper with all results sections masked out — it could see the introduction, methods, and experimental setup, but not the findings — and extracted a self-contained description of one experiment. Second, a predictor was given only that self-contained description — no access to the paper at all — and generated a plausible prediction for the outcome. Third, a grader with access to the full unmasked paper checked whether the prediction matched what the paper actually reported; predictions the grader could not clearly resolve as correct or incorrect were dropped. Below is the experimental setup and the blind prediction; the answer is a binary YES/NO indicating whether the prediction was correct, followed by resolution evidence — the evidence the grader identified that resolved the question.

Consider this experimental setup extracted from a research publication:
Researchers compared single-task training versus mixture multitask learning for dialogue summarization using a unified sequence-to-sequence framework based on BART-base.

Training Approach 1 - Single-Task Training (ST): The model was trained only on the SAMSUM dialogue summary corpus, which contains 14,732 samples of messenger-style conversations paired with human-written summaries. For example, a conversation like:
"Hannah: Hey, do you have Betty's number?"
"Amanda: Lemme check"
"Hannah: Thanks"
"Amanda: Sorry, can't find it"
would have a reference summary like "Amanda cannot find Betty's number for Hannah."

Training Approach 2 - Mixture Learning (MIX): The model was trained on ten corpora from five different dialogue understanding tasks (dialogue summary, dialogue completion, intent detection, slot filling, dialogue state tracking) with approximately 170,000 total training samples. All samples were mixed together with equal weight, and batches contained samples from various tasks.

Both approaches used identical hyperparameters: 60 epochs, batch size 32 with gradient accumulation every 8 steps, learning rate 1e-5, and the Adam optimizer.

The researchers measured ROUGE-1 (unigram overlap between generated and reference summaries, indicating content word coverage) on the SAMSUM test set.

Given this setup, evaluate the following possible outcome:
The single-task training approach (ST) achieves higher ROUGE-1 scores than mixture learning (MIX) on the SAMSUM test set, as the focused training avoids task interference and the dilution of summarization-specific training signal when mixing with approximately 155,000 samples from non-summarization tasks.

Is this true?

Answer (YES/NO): NO